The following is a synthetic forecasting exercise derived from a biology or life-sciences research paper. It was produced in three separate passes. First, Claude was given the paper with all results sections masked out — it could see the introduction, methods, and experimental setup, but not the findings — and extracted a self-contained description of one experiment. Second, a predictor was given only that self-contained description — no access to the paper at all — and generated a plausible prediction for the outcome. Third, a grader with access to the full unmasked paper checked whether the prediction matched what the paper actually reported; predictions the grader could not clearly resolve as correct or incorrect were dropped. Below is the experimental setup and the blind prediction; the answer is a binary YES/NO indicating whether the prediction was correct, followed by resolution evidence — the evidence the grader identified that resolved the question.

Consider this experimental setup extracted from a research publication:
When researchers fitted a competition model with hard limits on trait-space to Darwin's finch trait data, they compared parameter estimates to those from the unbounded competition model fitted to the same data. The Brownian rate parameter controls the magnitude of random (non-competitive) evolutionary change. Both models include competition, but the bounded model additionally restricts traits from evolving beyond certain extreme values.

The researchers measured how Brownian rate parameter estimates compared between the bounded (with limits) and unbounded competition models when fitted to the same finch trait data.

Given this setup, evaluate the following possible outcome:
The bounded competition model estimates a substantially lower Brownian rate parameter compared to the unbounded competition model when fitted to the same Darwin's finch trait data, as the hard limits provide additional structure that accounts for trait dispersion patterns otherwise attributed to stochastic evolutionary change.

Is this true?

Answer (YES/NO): NO